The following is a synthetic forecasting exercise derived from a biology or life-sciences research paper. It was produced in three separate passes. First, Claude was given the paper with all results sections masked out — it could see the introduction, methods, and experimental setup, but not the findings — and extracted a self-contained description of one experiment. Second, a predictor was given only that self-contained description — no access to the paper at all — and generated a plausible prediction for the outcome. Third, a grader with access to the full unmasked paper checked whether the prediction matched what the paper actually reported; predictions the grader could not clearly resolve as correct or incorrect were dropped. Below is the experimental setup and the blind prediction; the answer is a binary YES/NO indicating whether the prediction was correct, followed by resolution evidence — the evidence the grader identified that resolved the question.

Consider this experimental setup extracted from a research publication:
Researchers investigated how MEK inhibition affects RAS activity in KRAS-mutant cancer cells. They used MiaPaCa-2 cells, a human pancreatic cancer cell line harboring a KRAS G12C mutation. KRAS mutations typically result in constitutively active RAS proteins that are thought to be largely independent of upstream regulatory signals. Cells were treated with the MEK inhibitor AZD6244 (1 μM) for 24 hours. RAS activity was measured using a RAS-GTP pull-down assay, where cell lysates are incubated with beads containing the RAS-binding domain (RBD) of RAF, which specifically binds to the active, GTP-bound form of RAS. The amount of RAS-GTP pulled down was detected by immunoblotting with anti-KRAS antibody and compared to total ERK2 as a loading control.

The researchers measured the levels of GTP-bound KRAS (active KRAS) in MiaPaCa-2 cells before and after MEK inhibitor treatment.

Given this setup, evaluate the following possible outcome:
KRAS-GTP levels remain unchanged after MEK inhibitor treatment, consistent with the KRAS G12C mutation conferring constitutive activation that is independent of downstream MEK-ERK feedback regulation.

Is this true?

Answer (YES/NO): NO